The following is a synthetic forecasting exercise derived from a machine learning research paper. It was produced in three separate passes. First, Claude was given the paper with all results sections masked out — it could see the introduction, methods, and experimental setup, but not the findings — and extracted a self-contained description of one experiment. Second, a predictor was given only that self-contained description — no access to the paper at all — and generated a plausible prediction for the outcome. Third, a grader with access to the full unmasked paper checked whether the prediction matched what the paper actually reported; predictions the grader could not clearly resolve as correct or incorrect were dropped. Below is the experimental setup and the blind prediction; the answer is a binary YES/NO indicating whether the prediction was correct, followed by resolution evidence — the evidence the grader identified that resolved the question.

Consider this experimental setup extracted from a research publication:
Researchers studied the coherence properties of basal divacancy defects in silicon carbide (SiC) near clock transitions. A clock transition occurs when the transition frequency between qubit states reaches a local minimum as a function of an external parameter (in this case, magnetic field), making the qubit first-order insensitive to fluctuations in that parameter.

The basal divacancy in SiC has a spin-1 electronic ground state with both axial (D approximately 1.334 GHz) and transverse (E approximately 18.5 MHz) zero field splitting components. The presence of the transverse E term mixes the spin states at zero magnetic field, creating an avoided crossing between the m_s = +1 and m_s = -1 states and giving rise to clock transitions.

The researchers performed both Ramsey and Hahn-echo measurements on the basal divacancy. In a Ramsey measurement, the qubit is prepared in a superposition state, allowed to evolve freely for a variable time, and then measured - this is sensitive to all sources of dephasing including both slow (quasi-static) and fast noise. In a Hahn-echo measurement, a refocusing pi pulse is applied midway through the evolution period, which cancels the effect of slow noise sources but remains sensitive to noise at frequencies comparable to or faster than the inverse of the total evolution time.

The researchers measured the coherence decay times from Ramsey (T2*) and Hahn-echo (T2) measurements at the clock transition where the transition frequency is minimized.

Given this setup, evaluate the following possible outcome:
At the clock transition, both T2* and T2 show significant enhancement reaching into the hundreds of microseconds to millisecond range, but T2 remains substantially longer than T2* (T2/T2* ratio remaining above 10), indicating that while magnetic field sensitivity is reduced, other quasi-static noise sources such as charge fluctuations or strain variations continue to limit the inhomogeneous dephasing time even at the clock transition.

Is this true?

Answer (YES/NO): NO